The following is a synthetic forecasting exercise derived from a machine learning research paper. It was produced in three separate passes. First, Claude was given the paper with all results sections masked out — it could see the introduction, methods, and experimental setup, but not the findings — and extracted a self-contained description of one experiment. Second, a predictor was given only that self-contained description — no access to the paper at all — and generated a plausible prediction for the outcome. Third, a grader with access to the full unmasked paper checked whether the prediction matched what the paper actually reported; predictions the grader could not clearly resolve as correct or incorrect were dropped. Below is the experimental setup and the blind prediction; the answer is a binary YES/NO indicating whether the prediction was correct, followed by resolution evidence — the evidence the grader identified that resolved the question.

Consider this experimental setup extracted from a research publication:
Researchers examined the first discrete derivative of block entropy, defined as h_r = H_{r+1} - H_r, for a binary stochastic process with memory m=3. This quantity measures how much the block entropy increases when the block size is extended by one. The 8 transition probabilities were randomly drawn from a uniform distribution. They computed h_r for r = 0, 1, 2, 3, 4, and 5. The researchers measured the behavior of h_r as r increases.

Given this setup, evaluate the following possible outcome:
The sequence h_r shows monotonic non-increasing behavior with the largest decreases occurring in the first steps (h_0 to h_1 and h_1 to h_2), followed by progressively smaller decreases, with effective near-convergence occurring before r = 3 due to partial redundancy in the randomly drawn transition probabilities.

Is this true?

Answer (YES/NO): NO